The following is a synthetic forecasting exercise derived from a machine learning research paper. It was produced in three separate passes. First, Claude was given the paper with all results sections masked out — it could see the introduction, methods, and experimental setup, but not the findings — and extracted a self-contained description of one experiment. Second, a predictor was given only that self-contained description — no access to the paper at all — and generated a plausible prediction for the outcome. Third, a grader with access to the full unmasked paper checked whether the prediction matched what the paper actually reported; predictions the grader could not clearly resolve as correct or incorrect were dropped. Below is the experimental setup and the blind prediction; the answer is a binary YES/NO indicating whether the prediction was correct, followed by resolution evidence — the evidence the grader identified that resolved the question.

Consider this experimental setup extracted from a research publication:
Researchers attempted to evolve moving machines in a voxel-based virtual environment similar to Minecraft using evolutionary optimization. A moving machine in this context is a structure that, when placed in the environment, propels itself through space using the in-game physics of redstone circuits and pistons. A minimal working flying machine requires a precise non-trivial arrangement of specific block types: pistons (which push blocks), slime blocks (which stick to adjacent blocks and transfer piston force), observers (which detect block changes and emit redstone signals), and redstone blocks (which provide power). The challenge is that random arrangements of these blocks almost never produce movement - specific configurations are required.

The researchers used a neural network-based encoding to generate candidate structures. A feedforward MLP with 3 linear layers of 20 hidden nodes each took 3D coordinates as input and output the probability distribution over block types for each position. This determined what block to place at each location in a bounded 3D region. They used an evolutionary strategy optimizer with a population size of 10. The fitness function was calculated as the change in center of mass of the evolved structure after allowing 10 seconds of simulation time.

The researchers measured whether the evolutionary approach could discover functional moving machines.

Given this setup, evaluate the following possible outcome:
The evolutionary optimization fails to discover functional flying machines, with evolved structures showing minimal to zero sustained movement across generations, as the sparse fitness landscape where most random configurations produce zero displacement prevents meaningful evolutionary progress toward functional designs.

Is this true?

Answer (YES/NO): YES